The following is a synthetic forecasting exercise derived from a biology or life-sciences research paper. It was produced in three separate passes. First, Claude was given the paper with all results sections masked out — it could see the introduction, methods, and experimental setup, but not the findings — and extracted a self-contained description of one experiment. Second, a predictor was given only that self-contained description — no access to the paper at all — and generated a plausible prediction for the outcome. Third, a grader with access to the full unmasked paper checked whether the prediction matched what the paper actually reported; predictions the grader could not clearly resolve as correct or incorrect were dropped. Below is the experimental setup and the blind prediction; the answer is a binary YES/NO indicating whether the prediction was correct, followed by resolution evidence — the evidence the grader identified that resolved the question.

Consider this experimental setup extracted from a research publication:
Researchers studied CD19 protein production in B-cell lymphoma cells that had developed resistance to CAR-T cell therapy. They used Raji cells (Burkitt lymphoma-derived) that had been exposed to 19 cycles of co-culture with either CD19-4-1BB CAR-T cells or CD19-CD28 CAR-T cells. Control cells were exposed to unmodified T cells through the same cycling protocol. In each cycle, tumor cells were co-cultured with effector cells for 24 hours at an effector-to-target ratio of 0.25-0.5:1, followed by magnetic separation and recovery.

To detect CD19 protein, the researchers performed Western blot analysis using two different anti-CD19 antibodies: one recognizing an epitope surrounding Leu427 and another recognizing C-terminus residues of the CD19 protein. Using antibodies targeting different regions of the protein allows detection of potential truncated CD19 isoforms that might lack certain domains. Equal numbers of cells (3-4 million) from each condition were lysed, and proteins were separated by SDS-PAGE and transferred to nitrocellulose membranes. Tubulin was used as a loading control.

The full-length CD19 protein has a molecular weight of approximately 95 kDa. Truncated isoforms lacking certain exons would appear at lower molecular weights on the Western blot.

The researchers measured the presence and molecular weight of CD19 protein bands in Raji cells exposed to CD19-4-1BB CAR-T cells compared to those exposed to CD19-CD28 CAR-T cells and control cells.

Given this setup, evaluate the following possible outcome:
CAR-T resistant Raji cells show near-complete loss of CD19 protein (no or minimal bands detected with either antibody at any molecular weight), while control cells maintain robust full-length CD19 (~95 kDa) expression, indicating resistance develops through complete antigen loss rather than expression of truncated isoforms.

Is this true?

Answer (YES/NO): NO